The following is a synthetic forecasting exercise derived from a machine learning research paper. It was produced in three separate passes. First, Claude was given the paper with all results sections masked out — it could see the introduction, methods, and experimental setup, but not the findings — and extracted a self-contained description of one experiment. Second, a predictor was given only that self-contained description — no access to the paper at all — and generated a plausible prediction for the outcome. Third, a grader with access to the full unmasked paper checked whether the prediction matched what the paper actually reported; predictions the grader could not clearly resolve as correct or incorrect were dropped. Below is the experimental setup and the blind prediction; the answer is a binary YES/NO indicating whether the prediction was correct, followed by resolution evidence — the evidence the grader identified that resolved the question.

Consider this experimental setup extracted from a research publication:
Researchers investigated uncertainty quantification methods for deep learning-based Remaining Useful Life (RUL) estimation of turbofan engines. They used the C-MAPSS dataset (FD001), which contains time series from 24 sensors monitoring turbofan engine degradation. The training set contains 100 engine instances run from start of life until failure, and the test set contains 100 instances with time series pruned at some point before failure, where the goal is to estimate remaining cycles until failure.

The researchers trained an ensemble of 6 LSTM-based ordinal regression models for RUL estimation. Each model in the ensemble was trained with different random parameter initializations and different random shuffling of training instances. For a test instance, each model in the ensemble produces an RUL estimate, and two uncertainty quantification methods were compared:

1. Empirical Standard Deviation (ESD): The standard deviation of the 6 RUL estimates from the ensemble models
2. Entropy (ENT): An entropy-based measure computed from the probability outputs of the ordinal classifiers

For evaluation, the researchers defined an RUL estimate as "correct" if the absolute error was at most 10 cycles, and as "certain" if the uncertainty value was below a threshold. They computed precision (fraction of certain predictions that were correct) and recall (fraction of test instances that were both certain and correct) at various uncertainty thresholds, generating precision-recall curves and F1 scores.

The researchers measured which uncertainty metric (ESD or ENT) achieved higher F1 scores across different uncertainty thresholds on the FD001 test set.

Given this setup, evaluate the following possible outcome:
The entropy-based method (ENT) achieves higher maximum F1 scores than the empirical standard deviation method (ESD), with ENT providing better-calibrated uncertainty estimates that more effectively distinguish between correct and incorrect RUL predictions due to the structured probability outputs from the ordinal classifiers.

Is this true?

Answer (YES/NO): NO